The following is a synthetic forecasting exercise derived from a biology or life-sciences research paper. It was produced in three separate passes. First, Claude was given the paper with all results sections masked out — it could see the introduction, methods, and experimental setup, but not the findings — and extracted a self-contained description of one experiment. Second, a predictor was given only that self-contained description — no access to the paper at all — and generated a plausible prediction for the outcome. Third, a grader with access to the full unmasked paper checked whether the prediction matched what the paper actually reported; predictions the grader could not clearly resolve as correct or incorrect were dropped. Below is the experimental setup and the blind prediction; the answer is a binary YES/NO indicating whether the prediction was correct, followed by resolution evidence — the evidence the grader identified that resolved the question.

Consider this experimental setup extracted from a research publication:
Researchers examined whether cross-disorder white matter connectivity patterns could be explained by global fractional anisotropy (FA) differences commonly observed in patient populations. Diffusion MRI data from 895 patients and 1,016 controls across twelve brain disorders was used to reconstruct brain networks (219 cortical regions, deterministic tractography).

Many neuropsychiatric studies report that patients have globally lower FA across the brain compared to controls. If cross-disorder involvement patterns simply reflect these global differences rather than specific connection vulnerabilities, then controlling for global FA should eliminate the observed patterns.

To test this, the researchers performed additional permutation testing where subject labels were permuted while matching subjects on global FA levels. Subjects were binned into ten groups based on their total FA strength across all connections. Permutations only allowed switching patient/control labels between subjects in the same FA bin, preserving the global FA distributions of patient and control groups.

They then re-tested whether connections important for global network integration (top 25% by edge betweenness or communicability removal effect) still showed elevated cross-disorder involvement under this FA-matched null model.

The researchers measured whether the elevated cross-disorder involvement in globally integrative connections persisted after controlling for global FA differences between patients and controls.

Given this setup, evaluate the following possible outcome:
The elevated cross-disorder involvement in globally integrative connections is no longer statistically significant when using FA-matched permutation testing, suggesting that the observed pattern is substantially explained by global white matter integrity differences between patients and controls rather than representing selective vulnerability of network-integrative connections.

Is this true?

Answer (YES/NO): NO